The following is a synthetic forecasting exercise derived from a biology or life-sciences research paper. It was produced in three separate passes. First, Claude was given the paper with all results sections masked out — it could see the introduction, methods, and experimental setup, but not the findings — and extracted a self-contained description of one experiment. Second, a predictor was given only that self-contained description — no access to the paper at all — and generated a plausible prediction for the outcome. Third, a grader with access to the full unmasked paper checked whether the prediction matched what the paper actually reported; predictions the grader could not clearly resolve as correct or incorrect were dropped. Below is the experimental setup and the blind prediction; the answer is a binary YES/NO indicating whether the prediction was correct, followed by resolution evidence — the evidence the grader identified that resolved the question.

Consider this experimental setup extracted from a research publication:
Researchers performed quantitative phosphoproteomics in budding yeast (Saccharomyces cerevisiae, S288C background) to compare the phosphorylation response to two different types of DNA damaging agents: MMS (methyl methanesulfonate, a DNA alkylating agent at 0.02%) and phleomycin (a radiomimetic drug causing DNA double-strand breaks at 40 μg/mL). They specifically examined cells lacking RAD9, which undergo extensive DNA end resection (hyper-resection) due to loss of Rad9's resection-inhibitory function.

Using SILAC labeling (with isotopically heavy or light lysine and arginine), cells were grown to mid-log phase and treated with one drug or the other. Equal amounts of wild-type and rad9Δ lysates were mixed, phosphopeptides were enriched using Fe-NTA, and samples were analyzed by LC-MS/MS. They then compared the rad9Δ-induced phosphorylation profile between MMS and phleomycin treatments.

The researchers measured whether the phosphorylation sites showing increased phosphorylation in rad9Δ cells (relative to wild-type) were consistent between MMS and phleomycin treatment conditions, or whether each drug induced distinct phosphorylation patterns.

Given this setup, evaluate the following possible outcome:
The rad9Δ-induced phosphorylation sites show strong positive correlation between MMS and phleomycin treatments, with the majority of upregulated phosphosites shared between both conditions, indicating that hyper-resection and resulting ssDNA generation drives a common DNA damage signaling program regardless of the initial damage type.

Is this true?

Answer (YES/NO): YES